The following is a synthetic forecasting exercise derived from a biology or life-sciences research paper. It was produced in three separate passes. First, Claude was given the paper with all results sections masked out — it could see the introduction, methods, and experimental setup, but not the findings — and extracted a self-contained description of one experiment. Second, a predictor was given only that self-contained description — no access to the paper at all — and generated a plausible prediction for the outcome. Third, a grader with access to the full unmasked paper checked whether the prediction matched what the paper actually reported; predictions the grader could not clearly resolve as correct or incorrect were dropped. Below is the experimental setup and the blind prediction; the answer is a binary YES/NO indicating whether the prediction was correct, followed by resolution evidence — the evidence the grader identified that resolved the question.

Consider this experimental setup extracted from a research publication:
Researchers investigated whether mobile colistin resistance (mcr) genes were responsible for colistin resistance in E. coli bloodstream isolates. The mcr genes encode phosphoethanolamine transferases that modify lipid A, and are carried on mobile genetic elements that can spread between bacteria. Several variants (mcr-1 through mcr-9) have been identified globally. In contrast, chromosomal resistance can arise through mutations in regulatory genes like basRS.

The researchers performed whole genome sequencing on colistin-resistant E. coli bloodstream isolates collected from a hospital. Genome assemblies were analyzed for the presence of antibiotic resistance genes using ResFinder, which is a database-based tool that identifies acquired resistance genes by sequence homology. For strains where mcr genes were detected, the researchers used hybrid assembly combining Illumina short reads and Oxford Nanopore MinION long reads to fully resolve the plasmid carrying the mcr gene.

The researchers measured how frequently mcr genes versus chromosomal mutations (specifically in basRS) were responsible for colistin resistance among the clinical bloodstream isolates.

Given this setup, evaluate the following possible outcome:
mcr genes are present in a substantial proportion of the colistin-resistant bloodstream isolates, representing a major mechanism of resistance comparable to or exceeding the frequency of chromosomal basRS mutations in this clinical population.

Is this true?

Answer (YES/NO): NO